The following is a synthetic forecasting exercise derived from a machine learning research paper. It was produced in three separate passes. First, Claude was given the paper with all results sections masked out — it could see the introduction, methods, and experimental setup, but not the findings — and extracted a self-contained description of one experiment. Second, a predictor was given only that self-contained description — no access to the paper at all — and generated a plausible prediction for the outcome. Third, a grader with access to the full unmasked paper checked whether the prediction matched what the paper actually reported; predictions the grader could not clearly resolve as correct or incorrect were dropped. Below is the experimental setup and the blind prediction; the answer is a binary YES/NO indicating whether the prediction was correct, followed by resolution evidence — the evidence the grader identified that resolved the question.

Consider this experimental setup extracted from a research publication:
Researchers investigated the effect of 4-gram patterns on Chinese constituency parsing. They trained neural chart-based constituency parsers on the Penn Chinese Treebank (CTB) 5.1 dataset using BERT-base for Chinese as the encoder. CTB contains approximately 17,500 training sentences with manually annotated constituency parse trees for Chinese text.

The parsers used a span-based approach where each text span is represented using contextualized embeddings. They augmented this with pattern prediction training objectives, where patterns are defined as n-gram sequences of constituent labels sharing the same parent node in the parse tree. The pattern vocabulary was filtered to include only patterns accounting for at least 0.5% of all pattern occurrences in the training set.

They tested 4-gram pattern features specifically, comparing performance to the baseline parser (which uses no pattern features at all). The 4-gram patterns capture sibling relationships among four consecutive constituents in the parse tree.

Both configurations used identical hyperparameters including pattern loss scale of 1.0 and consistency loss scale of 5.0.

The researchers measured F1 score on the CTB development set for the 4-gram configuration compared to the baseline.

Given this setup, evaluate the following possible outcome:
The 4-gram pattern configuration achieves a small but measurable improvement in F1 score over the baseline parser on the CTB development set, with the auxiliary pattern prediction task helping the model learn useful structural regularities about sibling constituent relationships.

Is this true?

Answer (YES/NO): NO